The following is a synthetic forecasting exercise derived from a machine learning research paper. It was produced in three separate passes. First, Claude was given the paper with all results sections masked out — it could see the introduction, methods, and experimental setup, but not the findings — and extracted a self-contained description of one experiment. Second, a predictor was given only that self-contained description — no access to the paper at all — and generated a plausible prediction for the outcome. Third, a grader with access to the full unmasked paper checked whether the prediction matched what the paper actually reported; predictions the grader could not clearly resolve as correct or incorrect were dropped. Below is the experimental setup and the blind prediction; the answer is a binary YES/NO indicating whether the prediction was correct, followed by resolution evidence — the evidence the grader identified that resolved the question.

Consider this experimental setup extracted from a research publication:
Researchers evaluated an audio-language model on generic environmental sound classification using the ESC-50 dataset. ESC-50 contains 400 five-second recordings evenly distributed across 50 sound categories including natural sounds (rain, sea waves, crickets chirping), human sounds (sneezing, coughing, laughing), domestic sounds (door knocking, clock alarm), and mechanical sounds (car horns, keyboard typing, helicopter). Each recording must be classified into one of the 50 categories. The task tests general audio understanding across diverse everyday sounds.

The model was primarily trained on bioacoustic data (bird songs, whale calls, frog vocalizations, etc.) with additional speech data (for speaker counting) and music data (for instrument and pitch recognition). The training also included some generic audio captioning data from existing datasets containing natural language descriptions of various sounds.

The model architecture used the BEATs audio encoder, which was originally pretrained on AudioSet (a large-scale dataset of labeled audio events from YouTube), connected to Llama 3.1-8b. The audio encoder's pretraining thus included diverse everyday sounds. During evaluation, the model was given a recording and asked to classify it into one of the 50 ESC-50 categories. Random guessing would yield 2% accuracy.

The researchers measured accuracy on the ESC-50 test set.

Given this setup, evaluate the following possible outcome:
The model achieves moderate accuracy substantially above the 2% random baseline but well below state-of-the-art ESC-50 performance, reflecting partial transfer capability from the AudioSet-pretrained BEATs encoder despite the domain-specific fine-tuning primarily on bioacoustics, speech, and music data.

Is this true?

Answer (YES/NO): YES